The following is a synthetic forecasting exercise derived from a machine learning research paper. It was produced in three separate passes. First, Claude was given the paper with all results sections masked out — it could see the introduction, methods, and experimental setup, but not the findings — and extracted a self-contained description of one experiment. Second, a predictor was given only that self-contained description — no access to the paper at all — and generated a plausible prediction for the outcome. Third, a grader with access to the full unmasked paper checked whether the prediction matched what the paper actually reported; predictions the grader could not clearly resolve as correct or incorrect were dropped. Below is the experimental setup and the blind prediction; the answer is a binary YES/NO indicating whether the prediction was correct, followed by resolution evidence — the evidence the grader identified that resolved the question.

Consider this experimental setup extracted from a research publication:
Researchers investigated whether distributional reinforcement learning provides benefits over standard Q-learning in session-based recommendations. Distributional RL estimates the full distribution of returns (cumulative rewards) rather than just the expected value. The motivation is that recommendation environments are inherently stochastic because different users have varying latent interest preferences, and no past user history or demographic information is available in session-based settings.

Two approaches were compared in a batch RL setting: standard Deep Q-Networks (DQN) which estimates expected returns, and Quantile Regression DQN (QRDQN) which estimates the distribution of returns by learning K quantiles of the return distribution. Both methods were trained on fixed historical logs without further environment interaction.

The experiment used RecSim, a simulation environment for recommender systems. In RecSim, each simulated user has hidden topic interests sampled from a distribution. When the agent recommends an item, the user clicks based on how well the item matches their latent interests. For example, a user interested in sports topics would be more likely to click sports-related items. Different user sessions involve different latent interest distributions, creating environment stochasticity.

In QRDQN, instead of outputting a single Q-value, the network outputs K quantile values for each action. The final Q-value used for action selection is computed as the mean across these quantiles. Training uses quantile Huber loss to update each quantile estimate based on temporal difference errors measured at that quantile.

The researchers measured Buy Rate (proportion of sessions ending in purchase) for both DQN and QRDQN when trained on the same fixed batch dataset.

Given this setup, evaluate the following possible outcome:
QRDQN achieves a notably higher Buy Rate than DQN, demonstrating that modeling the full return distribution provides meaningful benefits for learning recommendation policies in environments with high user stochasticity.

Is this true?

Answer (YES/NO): YES